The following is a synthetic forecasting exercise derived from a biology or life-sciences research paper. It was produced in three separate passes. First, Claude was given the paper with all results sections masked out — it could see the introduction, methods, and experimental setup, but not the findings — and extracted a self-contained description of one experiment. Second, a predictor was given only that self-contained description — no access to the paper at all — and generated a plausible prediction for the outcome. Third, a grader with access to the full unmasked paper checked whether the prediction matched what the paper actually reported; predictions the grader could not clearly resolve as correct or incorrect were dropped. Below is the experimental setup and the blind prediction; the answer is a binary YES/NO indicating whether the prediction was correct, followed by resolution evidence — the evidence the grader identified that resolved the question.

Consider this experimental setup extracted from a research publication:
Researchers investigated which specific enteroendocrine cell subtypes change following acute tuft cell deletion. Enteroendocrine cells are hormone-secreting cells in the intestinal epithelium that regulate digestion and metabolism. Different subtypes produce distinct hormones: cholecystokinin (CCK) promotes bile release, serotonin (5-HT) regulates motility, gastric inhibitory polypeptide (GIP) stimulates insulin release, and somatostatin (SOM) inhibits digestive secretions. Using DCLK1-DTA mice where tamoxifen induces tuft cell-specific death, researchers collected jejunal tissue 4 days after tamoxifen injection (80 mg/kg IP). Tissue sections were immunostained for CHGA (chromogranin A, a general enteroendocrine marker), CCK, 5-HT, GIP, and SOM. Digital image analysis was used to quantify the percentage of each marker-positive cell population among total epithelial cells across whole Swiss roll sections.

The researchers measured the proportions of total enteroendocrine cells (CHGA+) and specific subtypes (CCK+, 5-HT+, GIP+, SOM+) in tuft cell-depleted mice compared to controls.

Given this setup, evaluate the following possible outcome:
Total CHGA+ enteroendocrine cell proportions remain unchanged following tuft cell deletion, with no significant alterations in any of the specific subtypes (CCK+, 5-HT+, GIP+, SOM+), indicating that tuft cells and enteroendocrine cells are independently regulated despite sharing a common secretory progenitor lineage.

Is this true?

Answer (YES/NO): NO